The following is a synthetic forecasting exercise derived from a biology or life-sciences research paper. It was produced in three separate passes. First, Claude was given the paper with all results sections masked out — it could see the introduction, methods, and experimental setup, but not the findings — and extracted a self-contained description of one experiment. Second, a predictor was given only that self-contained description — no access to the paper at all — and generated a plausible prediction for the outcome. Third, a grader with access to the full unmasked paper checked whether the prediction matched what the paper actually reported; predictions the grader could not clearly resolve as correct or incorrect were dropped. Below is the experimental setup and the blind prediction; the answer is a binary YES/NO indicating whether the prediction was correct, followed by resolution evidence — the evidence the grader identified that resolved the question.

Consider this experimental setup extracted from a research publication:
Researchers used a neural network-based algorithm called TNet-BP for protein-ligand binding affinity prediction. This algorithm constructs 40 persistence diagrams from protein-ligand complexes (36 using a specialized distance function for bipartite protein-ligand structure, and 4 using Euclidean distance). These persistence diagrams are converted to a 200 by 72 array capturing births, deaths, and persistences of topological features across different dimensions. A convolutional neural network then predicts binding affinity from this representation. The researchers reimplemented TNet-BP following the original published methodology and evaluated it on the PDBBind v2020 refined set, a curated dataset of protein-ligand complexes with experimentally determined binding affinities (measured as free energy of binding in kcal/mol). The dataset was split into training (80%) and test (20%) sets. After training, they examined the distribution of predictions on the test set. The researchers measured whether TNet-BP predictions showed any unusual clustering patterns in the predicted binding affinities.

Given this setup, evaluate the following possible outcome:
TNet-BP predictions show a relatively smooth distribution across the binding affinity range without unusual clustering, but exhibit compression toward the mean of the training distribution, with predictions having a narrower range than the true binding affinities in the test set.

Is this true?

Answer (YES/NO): NO